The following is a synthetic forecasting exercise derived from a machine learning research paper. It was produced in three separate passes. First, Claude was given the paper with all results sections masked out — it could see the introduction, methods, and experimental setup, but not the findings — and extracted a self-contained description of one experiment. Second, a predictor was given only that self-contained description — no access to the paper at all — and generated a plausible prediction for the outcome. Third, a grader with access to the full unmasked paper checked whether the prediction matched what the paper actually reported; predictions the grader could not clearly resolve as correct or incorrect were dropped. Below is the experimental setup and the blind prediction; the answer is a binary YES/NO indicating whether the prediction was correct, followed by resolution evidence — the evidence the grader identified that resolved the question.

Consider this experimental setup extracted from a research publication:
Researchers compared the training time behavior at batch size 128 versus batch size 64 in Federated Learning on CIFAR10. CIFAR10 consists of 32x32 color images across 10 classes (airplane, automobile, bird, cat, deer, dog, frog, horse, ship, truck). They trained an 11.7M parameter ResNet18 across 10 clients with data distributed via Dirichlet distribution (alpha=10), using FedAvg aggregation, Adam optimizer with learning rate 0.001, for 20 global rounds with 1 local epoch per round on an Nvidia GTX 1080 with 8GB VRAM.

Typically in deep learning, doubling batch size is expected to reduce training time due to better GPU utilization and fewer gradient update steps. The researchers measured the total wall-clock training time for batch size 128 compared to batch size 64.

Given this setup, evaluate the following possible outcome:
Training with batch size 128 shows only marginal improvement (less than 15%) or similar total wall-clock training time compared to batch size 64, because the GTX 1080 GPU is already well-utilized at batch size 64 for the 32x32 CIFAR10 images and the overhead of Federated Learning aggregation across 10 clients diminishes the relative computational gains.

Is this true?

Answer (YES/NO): NO